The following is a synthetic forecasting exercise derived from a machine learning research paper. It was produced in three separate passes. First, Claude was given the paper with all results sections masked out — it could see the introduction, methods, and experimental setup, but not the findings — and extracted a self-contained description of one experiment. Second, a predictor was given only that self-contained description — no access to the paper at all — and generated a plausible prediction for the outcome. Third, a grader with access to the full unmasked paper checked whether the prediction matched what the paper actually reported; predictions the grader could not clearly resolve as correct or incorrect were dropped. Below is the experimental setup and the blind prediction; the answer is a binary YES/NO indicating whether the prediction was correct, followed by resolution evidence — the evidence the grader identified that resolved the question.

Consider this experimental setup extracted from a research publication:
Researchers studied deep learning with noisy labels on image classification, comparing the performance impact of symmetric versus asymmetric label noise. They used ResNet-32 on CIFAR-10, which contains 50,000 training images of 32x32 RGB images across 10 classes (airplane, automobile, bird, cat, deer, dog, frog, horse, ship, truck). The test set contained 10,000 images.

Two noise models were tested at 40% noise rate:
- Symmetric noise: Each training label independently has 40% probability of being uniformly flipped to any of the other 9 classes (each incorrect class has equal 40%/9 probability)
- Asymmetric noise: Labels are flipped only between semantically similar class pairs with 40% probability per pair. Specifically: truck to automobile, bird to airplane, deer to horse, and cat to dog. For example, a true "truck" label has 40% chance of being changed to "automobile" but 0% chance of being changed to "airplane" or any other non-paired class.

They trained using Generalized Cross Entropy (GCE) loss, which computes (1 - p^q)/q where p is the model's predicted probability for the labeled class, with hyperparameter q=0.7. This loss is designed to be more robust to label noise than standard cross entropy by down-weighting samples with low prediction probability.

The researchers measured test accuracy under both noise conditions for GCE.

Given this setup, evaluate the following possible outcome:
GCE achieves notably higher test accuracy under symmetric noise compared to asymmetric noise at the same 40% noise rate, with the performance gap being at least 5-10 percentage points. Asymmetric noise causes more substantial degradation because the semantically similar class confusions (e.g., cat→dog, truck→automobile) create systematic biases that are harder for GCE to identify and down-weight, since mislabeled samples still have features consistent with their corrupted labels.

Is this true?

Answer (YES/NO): NO